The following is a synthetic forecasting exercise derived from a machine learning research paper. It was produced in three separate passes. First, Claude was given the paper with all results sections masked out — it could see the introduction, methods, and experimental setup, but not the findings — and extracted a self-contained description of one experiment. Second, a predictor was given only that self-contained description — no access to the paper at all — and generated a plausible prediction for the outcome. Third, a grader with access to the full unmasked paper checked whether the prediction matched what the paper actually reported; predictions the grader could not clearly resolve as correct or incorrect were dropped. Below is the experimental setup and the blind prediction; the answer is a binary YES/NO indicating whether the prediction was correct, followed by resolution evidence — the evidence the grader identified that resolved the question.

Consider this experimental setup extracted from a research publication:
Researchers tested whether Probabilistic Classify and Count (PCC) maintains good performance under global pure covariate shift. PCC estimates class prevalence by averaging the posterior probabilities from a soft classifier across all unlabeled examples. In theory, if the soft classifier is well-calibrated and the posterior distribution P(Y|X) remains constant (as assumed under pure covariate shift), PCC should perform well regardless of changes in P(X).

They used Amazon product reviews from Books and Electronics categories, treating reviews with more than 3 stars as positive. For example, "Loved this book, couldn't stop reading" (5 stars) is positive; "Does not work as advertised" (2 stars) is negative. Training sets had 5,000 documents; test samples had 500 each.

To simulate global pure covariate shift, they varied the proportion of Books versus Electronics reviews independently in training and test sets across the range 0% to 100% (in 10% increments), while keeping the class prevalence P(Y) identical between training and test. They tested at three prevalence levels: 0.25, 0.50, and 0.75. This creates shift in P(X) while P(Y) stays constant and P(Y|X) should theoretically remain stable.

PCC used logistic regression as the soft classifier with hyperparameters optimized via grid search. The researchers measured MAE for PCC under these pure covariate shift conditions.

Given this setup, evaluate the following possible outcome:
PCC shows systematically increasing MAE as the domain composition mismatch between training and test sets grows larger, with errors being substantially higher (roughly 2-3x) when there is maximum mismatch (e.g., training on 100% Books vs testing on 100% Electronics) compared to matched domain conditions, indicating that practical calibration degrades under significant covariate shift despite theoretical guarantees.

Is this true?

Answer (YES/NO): NO